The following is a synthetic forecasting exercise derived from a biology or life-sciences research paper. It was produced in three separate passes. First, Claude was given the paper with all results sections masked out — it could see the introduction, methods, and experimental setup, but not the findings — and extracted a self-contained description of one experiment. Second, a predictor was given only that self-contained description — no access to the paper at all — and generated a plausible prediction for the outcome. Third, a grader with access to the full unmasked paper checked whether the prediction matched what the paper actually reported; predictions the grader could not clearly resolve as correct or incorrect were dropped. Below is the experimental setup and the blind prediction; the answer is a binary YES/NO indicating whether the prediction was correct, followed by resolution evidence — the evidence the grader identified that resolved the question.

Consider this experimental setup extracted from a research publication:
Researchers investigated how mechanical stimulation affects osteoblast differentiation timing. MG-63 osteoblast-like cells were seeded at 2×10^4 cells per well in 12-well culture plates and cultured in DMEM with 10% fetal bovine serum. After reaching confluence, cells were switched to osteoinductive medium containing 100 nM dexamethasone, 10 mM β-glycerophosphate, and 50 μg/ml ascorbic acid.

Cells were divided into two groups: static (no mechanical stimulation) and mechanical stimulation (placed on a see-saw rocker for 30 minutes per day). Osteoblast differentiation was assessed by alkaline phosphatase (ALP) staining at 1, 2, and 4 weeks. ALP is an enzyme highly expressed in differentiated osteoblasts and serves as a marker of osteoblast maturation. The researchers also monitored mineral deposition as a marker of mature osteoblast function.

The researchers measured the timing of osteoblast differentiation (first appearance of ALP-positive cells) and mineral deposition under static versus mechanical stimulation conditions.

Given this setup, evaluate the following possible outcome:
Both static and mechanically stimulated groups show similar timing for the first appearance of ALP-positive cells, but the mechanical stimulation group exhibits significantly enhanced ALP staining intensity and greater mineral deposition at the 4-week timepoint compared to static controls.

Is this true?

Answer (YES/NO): NO